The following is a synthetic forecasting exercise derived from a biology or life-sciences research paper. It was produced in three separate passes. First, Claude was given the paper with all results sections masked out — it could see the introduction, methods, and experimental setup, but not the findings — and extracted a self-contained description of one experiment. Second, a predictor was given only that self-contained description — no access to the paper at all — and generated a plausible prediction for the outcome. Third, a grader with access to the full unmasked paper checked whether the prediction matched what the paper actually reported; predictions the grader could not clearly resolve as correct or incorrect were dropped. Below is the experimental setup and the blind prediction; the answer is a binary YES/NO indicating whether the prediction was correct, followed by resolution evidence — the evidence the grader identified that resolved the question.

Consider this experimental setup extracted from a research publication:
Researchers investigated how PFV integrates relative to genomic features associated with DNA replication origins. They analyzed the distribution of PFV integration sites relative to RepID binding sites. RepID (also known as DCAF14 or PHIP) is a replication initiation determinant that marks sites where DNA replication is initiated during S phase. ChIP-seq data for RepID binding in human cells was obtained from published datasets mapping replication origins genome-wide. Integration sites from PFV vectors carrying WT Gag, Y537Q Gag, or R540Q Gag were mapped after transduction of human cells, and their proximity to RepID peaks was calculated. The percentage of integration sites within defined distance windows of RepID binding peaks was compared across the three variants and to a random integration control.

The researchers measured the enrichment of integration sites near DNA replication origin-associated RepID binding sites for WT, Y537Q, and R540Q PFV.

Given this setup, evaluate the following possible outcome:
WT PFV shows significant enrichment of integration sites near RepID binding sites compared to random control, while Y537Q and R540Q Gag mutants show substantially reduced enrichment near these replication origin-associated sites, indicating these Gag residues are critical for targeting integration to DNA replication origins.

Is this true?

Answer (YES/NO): NO